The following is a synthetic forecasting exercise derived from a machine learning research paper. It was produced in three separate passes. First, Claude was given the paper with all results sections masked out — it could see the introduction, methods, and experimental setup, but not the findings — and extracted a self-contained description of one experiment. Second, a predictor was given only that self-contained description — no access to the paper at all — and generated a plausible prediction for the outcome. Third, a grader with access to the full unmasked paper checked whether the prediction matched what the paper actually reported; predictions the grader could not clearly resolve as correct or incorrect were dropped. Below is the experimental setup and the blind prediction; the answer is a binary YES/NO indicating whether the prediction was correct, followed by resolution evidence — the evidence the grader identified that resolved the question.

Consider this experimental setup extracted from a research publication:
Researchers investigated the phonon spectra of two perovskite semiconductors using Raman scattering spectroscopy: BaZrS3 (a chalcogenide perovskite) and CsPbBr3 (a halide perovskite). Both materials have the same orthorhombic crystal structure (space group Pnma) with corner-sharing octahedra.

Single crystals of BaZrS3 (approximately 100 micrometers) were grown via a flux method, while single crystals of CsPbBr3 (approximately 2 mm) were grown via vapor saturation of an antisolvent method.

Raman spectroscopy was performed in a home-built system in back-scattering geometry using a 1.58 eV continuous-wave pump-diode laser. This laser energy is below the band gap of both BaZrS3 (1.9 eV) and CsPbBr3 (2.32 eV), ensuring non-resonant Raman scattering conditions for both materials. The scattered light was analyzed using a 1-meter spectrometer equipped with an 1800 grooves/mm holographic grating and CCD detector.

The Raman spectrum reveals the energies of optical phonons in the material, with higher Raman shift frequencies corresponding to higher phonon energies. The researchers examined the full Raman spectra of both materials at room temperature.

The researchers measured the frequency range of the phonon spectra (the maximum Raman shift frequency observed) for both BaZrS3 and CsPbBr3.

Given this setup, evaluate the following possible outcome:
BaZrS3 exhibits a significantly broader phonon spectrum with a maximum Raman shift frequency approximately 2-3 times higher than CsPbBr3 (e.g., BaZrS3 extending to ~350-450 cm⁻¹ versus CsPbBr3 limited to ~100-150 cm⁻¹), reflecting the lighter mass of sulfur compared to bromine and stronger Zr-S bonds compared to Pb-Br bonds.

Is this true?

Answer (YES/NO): NO